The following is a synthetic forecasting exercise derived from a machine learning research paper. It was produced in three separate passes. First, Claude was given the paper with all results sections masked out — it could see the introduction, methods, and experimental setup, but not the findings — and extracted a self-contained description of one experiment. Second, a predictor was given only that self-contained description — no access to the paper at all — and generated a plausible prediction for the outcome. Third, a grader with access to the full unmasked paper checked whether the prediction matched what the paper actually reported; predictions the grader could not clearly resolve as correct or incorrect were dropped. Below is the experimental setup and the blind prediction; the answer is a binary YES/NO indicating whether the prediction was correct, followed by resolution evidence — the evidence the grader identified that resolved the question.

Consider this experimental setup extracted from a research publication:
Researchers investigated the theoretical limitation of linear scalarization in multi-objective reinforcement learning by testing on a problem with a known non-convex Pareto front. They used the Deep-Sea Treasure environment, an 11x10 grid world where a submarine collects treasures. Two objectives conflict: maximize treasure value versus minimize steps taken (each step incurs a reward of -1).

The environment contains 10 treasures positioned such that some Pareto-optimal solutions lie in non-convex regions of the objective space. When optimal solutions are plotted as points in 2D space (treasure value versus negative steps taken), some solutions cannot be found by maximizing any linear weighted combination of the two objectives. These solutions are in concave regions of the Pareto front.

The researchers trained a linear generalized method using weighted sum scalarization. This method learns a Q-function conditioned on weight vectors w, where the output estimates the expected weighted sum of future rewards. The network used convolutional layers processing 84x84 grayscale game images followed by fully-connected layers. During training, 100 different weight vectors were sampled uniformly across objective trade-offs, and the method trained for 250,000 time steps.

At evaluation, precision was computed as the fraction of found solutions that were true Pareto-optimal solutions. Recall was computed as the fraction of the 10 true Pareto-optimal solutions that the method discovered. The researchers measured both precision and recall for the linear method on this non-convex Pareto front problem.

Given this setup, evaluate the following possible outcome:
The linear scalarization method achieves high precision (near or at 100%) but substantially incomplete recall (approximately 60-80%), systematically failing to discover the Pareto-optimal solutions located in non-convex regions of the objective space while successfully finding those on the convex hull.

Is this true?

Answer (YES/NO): NO